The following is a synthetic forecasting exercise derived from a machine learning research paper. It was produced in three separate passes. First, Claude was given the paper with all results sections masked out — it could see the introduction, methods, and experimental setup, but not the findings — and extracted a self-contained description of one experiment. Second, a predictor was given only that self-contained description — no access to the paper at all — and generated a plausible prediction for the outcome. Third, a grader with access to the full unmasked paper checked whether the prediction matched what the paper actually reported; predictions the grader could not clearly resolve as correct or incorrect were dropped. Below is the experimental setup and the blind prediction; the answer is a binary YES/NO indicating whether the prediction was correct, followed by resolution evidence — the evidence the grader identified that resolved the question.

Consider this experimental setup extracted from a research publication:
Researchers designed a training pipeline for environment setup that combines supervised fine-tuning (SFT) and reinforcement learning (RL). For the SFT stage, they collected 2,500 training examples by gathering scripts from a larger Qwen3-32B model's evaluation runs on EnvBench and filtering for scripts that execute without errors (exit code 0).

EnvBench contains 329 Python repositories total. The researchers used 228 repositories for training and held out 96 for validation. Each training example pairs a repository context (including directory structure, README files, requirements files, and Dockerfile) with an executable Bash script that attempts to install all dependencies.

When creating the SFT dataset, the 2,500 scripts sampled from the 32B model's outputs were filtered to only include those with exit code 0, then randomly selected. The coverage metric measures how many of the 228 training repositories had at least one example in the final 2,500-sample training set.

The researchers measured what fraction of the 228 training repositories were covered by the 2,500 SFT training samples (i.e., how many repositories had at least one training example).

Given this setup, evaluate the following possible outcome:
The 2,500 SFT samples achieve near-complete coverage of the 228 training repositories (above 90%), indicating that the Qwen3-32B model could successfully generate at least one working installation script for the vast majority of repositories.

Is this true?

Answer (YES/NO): YES